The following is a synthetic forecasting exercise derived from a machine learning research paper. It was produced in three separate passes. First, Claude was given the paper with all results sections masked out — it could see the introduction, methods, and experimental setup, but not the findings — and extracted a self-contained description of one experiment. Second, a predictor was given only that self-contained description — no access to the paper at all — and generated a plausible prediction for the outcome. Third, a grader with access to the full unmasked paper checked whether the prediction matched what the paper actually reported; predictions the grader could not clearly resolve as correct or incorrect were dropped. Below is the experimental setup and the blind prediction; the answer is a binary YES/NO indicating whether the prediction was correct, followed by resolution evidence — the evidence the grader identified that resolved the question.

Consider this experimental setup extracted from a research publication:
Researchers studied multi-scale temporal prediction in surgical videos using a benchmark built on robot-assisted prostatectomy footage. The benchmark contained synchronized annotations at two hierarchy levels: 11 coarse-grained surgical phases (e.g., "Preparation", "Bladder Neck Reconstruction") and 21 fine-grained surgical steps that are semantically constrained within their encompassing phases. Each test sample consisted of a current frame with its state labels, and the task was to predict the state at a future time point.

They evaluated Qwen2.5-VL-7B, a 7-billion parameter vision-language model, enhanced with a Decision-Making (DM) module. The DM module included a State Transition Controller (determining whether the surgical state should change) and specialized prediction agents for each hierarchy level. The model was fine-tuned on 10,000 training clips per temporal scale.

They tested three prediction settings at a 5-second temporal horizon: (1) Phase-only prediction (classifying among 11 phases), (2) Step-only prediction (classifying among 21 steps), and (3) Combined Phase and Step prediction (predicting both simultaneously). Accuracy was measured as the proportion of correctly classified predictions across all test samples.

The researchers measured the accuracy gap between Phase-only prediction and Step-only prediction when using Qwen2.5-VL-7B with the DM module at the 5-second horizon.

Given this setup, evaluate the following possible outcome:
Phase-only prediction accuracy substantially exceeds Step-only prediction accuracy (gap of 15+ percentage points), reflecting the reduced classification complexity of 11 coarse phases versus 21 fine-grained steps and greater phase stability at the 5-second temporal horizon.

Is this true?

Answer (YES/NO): YES